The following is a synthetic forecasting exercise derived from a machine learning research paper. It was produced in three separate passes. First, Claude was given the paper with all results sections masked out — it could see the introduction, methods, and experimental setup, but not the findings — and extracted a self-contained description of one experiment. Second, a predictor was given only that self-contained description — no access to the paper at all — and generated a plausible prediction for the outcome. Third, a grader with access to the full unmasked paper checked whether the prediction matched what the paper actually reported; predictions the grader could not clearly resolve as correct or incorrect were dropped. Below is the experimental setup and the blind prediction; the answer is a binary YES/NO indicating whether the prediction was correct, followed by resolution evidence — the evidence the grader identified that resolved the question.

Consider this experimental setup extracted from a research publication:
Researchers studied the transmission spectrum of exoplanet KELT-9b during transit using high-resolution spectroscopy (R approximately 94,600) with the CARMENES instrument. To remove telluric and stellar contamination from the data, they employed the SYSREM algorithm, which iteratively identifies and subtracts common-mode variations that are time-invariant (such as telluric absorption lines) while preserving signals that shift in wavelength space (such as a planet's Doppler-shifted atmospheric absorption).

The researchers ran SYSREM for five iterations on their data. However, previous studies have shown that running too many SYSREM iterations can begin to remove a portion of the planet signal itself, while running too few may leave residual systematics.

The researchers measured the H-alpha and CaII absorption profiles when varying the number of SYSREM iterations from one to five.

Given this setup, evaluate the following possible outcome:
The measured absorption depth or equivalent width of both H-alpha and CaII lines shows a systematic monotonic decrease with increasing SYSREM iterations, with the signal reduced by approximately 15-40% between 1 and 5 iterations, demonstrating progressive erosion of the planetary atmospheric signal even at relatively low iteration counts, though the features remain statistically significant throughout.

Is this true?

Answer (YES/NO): NO